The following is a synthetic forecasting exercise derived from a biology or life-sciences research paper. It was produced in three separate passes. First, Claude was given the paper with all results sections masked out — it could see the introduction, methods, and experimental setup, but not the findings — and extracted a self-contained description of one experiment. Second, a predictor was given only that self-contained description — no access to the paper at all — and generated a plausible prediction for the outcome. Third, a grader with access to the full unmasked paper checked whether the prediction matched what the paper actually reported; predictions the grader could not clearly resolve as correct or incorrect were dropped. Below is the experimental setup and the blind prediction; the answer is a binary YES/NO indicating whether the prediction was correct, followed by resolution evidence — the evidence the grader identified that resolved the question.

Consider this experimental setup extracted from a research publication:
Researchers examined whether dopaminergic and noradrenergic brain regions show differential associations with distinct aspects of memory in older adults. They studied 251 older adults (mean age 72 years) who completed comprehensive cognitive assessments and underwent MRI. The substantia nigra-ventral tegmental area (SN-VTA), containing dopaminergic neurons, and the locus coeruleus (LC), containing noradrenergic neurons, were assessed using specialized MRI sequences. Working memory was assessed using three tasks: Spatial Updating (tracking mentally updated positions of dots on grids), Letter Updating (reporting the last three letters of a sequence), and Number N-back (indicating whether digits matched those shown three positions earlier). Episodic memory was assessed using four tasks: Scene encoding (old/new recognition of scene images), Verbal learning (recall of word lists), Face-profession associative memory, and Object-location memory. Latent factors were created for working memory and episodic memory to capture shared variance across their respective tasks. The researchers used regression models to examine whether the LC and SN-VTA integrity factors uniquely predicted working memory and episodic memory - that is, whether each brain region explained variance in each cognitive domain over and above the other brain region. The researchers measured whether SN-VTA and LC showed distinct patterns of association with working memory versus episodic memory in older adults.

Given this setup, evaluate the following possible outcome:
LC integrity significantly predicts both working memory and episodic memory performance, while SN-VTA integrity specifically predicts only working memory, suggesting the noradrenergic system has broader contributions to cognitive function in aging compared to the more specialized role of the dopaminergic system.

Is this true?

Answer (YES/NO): NO